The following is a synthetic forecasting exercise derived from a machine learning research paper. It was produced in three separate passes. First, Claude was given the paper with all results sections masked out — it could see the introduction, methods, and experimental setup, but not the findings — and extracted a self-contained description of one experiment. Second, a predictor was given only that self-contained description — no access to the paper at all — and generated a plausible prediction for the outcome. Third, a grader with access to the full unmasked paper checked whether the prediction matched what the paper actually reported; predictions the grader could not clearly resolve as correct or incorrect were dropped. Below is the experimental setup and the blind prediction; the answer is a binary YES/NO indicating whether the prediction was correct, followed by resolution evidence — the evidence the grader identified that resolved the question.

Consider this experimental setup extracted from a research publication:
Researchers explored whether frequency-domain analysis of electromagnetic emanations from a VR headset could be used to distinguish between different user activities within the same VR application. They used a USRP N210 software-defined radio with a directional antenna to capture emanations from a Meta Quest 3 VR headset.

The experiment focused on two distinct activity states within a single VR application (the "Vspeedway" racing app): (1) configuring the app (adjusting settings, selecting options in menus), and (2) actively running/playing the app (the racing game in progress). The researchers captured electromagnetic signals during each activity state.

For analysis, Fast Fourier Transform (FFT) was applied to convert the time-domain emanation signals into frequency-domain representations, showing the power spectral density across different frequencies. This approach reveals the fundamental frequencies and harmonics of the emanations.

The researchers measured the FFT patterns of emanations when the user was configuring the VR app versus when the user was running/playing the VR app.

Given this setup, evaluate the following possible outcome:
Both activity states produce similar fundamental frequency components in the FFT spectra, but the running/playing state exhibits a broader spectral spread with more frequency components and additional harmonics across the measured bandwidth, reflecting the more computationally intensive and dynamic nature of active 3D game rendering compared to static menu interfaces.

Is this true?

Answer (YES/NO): NO